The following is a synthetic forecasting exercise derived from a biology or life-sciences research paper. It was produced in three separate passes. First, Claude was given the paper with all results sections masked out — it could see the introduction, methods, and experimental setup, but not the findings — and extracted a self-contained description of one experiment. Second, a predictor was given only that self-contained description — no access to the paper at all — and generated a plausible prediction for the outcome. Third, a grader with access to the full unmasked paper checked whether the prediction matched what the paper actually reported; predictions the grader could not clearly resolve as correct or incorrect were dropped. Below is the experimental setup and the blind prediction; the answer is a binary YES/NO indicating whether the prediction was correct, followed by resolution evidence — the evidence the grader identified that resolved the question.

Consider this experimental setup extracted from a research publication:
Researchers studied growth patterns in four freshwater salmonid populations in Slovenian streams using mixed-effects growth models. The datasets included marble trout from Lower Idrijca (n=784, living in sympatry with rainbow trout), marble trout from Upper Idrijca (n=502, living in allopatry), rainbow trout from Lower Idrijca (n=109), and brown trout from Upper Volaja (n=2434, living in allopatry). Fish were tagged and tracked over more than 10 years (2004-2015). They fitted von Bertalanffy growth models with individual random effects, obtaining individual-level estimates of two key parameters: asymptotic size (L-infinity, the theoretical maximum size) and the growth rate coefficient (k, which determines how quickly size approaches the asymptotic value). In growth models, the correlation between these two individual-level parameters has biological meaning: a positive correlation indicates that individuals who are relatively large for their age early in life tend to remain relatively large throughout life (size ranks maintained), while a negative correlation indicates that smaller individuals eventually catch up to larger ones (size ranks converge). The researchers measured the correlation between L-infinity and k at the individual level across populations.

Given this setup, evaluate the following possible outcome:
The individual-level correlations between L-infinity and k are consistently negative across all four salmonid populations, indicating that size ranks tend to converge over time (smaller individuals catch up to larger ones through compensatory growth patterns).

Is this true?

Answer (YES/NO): NO